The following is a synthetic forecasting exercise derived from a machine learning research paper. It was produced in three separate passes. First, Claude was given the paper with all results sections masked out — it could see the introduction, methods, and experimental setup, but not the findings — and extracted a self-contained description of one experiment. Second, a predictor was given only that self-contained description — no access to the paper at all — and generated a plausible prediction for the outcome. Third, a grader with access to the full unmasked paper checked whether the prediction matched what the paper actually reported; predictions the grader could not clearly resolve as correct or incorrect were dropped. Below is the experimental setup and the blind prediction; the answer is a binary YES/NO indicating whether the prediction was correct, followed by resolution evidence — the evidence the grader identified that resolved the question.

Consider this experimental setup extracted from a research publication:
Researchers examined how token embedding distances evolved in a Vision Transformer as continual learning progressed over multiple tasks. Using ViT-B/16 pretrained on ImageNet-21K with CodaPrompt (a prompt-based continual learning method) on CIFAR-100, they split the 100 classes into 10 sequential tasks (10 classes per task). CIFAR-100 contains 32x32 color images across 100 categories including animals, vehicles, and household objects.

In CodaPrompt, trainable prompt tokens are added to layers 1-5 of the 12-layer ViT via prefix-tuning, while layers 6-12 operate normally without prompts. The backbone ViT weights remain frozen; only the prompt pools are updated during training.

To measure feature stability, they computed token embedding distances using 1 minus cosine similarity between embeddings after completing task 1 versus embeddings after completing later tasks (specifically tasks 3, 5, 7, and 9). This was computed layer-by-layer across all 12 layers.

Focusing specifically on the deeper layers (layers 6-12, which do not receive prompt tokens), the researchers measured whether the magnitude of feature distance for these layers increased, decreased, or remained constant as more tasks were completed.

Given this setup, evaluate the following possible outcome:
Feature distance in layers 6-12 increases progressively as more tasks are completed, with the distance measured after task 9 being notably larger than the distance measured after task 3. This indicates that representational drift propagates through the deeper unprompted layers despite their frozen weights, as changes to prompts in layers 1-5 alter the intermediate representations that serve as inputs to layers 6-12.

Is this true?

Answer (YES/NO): YES